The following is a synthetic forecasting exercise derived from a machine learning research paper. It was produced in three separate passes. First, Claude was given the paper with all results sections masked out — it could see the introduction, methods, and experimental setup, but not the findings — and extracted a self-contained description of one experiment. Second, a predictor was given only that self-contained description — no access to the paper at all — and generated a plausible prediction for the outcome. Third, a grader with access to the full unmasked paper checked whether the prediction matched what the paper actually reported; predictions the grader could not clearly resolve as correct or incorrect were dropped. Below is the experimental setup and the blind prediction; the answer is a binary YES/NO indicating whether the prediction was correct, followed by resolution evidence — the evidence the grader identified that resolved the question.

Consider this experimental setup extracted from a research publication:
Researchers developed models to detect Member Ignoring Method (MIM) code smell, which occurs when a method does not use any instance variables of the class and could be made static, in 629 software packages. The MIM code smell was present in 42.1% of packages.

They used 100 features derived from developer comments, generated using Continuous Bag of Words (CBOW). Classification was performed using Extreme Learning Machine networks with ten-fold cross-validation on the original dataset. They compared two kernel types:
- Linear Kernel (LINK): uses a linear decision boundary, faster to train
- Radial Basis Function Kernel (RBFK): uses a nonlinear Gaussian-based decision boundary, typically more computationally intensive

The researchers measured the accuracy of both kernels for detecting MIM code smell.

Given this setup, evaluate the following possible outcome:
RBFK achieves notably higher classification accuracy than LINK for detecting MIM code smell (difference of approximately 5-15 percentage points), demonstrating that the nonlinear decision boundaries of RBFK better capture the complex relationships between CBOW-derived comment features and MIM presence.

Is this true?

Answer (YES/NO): NO